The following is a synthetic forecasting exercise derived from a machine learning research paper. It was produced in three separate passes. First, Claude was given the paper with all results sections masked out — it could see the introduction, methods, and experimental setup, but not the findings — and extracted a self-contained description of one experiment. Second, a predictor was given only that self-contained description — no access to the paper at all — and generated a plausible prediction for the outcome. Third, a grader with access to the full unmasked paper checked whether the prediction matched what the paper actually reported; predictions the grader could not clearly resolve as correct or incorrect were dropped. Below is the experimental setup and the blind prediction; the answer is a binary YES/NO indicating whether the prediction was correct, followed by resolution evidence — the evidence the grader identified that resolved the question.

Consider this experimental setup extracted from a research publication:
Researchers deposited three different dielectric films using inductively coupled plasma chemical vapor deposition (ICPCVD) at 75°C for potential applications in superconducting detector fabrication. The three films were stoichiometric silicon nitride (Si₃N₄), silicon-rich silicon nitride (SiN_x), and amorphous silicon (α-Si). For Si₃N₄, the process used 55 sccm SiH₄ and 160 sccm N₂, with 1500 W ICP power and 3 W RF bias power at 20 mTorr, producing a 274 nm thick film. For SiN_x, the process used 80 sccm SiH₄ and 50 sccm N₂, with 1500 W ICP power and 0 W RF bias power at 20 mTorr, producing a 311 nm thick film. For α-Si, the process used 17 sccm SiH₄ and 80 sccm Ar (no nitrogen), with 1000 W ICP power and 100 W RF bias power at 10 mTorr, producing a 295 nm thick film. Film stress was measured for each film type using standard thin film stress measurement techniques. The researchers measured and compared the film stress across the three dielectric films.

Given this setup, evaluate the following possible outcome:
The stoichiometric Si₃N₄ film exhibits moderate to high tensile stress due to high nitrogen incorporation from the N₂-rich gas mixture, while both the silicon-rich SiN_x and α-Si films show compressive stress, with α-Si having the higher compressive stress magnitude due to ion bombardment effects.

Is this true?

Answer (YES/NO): NO